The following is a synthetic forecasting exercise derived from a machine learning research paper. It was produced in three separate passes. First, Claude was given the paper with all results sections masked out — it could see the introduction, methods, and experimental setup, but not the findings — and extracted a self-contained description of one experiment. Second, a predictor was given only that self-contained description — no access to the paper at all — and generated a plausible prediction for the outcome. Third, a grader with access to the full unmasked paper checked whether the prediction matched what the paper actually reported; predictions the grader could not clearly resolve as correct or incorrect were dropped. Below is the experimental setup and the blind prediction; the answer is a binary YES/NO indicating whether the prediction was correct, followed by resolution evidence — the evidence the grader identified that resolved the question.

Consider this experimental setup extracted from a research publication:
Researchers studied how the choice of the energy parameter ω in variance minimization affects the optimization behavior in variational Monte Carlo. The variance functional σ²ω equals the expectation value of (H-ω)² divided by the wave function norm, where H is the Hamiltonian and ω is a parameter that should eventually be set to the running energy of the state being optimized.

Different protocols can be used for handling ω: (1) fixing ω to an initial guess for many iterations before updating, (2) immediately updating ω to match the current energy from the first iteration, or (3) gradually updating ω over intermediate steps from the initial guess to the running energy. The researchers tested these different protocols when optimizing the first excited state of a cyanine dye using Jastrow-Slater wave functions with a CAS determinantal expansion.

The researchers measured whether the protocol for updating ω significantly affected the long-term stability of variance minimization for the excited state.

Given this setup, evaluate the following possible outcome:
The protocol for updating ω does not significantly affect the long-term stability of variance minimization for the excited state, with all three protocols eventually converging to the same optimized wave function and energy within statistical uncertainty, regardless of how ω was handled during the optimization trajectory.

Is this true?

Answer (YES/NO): NO